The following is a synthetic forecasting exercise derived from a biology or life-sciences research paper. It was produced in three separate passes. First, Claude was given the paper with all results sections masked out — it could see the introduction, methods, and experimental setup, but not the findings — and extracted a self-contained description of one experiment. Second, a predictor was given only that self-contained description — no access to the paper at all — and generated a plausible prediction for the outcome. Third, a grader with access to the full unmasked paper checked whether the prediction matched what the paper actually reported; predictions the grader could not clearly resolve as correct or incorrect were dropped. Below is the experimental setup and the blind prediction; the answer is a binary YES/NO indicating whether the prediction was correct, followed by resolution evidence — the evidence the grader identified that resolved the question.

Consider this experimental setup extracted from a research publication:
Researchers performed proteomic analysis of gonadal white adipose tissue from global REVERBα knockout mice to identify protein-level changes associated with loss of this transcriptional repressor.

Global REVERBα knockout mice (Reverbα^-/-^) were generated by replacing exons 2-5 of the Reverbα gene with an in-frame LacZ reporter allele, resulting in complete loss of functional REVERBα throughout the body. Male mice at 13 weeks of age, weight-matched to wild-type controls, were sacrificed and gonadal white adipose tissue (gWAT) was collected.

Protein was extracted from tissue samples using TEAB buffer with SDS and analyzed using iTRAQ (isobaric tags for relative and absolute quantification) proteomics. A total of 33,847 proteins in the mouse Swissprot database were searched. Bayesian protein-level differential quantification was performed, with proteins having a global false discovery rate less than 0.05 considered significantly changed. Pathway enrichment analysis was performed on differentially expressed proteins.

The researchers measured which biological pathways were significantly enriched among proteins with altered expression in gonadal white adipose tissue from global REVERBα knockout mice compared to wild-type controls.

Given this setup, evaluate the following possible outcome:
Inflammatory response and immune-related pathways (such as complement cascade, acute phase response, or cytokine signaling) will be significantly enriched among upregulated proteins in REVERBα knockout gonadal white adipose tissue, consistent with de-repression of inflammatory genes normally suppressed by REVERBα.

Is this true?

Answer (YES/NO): NO